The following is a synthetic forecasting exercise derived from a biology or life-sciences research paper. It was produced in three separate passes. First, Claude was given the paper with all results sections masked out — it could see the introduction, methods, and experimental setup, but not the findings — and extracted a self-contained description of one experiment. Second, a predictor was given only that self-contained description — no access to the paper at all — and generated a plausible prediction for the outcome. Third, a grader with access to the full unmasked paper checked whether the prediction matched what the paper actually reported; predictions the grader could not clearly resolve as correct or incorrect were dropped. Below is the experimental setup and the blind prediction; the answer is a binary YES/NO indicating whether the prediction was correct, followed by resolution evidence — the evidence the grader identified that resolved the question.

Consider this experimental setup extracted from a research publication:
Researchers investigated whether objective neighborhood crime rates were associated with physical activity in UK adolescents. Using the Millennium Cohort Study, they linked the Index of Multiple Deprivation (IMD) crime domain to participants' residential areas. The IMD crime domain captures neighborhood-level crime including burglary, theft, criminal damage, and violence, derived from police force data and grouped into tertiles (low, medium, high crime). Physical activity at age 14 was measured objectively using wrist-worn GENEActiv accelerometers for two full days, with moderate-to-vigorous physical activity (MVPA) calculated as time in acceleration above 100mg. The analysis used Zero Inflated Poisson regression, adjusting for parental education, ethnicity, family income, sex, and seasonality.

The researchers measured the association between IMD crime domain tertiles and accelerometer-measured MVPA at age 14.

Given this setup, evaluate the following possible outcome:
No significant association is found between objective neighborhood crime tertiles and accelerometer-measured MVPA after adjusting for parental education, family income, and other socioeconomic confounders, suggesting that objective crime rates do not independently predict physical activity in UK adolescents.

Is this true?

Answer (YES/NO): NO